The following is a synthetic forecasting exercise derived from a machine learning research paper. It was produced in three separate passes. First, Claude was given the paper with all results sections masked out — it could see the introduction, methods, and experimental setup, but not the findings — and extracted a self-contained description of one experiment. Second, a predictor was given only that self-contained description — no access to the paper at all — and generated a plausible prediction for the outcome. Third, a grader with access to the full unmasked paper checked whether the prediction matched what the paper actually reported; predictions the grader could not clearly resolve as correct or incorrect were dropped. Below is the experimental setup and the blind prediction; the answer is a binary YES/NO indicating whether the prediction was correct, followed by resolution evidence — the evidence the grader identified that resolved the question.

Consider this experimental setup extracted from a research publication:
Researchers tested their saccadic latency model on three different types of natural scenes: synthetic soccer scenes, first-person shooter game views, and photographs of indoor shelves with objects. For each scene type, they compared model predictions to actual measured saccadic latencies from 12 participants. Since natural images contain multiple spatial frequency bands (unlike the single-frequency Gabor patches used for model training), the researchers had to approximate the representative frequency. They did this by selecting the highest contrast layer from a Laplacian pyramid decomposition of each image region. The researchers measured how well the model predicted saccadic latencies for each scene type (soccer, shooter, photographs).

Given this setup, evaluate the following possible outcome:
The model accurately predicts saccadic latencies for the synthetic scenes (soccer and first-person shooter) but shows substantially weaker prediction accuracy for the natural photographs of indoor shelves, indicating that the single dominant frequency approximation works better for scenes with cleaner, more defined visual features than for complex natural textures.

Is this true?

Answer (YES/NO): NO